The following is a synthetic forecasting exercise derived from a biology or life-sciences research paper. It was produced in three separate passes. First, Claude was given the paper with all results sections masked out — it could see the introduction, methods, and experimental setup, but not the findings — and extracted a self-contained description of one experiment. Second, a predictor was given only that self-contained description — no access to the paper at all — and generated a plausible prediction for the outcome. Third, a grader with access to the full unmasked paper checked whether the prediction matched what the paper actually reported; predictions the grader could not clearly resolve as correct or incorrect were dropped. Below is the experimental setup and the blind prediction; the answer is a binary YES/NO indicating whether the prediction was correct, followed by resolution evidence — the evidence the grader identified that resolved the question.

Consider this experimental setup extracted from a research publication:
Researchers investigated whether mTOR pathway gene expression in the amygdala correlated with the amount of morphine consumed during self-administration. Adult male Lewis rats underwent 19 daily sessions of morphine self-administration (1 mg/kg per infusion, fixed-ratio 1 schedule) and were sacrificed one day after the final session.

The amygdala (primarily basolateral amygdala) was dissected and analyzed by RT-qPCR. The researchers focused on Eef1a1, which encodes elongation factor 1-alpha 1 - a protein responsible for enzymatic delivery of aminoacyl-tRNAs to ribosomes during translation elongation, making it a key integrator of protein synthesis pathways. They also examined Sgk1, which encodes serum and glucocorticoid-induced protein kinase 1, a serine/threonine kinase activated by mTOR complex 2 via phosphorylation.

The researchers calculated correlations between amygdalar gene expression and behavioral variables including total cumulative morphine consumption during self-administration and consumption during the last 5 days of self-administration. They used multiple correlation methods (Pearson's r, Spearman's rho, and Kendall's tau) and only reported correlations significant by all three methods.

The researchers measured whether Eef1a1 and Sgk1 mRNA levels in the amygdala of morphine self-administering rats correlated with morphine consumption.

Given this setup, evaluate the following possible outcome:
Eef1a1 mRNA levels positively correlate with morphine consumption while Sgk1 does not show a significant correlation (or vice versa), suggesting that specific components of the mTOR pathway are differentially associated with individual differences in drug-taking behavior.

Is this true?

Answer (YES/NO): NO